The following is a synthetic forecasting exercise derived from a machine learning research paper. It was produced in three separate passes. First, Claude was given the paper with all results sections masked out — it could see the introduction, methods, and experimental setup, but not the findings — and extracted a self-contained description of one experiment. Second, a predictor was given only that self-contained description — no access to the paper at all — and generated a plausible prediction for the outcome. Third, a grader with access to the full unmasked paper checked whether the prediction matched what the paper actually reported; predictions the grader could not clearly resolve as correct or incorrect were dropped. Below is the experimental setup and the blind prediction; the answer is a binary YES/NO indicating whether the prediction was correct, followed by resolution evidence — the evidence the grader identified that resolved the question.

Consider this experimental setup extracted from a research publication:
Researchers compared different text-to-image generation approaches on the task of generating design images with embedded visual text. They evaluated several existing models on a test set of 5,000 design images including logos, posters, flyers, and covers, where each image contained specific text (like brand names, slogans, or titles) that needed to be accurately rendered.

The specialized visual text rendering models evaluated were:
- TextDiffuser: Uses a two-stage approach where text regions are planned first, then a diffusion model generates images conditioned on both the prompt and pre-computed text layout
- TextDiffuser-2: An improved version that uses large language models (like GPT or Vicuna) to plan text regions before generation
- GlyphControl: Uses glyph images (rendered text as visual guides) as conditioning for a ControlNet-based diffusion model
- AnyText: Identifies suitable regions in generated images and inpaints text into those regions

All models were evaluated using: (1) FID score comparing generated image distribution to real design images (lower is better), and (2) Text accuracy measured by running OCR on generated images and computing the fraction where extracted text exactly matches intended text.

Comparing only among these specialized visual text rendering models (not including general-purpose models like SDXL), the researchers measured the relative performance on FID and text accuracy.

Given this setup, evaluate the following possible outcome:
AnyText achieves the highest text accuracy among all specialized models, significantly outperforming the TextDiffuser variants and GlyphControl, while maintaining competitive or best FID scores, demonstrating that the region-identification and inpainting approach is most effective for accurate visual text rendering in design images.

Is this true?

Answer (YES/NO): NO